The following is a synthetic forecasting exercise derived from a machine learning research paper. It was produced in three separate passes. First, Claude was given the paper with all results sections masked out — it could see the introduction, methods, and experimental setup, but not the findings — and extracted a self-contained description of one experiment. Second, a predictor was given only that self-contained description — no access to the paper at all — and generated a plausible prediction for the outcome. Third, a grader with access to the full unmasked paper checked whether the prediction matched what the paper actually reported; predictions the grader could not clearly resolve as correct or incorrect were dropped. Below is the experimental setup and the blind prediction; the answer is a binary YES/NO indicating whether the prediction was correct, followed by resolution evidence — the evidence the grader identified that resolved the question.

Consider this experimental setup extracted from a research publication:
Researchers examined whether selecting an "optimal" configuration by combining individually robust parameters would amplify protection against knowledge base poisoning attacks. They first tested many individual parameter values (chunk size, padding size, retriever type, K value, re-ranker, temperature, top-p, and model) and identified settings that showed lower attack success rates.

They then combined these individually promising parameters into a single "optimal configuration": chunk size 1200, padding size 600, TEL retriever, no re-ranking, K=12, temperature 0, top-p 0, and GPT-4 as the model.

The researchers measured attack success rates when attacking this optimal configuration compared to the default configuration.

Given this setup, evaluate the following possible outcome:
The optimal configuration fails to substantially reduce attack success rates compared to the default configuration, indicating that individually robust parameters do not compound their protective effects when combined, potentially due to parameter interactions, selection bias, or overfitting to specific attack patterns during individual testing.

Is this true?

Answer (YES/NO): YES